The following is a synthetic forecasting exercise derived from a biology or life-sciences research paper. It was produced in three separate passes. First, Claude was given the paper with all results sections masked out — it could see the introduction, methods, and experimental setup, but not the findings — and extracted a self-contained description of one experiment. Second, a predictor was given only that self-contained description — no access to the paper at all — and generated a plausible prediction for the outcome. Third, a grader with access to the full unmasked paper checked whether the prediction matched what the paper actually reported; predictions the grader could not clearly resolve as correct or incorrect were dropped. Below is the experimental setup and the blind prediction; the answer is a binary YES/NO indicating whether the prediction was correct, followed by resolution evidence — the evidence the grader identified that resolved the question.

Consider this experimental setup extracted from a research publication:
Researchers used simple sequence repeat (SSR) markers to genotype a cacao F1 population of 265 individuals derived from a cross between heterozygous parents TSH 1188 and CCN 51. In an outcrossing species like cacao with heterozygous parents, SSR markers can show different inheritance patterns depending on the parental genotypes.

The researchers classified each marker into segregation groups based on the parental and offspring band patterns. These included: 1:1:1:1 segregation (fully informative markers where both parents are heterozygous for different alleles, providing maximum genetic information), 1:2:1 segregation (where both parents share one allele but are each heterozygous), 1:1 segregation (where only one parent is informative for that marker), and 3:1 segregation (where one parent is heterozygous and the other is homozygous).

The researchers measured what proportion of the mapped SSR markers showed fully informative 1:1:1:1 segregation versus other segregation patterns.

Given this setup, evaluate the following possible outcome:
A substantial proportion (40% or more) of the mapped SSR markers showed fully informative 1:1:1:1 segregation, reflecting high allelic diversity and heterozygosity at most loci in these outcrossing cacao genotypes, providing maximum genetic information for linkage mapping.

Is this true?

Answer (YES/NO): YES